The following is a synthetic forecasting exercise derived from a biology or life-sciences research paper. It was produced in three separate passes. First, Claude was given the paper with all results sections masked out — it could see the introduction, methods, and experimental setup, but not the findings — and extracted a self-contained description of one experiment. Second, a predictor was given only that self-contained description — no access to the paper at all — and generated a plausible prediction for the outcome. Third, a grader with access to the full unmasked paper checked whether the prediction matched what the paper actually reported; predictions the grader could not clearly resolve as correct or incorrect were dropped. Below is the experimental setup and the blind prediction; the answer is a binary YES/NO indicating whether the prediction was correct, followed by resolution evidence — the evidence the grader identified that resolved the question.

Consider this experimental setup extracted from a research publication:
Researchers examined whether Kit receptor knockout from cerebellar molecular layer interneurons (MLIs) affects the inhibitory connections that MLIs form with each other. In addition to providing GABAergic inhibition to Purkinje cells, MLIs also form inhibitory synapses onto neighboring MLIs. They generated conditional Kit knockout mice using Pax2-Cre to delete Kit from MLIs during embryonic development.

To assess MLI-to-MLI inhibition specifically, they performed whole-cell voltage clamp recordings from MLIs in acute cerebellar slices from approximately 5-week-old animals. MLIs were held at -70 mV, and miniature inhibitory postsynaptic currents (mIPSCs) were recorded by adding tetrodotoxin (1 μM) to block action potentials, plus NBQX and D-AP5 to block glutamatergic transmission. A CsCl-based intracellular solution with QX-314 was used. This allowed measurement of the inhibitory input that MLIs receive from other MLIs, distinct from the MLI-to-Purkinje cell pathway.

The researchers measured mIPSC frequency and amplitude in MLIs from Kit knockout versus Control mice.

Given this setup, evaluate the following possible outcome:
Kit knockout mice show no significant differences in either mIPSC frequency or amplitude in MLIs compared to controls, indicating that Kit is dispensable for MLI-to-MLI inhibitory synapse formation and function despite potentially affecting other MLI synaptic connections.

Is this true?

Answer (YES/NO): YES